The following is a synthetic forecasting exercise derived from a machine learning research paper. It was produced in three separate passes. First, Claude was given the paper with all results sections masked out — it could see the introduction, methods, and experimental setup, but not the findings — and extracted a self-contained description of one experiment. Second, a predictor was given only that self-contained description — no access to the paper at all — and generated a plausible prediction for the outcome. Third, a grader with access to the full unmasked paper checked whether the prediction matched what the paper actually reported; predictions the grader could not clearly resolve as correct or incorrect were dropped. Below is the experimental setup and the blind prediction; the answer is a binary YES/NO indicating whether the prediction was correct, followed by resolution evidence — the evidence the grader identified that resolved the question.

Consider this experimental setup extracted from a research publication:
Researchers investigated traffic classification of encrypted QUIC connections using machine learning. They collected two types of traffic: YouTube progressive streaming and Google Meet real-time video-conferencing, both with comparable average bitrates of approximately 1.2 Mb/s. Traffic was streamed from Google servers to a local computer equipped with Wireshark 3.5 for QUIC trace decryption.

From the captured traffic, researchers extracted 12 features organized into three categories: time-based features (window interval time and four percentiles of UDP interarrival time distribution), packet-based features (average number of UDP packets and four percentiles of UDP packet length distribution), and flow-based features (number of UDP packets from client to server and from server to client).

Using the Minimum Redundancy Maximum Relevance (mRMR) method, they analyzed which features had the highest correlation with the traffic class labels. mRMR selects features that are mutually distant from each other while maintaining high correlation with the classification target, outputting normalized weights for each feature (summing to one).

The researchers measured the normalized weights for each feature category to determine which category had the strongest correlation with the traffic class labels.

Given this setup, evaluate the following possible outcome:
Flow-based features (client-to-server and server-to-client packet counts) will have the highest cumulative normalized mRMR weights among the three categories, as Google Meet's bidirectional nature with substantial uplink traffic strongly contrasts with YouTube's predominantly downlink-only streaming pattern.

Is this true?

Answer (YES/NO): YES